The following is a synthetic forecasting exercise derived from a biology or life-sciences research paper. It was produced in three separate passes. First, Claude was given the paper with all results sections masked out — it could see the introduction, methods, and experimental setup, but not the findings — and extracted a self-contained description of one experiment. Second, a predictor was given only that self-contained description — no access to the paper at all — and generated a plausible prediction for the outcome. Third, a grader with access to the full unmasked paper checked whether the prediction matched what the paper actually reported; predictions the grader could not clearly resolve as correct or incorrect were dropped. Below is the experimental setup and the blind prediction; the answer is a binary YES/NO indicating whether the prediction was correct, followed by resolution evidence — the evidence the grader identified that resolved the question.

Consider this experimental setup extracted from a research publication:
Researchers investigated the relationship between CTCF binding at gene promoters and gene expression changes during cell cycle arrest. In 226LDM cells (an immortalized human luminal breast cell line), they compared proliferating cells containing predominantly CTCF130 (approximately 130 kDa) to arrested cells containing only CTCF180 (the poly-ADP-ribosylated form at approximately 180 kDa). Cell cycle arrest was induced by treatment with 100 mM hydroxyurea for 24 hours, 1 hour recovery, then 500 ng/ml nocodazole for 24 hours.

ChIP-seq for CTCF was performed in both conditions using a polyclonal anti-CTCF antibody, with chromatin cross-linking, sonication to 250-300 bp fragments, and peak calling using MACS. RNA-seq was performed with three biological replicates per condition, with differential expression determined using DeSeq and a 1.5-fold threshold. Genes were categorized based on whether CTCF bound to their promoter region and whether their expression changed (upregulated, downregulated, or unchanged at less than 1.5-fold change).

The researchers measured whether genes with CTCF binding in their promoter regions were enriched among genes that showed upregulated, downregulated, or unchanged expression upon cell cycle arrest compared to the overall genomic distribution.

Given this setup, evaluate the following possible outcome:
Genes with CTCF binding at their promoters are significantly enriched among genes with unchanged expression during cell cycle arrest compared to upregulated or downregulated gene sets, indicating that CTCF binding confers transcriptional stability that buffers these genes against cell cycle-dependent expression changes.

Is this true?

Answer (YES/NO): NO